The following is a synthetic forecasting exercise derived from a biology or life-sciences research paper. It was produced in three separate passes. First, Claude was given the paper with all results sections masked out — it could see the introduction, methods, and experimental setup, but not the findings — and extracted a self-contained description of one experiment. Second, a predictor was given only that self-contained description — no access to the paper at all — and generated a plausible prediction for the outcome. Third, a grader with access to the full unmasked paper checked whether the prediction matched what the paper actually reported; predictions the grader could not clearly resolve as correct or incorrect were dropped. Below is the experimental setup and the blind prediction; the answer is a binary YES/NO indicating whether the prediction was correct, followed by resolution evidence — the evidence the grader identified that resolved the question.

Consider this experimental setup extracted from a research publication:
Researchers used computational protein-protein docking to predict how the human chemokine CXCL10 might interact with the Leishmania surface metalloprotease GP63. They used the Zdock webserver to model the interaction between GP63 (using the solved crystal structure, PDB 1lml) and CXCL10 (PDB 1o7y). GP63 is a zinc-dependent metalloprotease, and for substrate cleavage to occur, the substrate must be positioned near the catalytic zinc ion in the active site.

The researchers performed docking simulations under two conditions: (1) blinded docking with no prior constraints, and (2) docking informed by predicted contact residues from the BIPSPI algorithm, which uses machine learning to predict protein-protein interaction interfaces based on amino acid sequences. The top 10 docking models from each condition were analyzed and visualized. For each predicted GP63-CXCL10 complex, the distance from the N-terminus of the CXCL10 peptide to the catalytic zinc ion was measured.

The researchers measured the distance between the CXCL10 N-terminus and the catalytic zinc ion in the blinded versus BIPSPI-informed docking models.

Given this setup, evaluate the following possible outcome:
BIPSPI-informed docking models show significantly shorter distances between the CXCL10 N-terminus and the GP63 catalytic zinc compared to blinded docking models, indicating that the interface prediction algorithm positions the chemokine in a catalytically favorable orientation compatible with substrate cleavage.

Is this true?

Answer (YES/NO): YES